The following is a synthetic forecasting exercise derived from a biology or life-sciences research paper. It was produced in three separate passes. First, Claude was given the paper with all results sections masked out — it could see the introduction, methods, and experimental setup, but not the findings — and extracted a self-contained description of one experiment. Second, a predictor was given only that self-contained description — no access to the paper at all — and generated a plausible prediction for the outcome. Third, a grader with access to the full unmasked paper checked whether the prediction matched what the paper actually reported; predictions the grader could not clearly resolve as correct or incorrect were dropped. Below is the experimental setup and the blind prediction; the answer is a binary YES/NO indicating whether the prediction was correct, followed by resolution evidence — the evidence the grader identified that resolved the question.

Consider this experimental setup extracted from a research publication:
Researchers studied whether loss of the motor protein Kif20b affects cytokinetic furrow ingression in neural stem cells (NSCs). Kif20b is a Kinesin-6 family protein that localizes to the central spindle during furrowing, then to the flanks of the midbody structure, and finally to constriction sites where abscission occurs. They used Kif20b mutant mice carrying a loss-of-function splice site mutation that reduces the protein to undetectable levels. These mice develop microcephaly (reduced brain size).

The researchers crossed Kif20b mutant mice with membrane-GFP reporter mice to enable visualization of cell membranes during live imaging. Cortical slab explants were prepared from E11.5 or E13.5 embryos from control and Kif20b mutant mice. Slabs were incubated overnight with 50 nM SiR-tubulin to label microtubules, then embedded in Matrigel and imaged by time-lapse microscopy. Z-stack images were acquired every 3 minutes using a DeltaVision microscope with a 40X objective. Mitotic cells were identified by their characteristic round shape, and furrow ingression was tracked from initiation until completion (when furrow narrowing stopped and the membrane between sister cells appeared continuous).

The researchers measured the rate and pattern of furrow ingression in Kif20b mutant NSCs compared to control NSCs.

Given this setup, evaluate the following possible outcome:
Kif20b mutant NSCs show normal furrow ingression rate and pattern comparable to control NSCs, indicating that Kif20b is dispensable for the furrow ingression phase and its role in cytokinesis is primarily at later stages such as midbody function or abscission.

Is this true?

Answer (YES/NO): NO